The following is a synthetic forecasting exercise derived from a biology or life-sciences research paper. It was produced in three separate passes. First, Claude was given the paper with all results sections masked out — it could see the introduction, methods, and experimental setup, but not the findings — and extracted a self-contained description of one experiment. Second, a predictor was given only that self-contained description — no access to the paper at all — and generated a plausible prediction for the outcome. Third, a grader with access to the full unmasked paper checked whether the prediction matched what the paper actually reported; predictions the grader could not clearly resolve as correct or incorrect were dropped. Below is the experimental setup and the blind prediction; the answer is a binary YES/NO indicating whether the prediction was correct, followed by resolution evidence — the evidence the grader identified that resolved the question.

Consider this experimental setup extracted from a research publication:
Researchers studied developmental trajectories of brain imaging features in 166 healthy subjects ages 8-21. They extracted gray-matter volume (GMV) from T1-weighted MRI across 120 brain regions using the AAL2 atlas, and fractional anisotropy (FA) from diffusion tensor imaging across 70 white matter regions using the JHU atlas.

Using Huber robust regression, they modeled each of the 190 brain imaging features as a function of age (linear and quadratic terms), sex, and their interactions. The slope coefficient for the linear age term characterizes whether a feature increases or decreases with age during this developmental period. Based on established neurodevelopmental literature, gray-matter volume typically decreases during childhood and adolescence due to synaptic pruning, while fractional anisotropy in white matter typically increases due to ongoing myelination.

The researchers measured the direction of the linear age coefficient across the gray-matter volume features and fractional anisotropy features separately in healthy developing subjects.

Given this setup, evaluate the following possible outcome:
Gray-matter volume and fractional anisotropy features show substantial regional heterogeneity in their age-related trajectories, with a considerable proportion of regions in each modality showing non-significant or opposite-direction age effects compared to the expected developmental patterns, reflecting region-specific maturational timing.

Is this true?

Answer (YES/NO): NO